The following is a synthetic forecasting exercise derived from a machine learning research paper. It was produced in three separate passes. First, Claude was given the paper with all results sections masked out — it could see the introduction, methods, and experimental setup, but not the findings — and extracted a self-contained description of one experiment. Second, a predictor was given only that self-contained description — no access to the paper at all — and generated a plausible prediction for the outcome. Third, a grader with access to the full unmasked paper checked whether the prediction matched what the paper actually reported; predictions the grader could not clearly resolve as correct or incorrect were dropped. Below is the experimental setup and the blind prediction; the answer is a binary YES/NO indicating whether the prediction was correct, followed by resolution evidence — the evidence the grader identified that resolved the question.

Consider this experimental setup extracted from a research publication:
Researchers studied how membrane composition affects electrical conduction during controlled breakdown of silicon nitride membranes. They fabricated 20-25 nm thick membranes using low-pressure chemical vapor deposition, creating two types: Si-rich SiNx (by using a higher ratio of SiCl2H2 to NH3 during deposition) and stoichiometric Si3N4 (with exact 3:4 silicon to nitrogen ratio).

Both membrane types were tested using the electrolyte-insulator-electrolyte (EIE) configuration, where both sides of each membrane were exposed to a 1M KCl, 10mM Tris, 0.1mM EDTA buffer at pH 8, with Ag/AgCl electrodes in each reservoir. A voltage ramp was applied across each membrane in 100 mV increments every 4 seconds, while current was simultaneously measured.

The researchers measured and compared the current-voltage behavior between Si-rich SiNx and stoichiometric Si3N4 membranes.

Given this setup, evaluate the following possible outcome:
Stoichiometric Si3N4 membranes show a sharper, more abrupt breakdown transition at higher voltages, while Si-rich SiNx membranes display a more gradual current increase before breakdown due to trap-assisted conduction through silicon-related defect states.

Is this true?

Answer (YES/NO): NO